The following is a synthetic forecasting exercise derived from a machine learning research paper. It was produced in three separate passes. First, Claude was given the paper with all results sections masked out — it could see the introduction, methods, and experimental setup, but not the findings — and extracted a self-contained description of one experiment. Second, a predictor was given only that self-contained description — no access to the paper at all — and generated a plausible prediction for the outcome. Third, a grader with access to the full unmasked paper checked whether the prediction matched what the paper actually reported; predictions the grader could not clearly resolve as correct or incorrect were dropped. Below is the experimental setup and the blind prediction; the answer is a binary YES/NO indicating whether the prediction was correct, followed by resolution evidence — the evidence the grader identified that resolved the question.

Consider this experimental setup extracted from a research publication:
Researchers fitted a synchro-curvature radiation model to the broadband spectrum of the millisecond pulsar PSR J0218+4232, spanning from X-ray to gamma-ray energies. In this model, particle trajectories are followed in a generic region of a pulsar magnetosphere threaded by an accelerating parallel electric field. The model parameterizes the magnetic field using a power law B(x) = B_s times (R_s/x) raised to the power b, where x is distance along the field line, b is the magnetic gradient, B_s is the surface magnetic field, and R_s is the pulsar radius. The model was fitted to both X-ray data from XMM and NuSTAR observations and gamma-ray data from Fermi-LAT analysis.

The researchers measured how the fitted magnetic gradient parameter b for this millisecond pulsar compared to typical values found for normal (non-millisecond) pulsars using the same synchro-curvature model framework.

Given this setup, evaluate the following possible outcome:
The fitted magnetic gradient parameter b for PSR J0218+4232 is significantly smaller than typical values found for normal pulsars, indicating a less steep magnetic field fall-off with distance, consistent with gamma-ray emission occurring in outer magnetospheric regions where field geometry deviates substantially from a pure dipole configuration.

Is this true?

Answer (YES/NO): NO